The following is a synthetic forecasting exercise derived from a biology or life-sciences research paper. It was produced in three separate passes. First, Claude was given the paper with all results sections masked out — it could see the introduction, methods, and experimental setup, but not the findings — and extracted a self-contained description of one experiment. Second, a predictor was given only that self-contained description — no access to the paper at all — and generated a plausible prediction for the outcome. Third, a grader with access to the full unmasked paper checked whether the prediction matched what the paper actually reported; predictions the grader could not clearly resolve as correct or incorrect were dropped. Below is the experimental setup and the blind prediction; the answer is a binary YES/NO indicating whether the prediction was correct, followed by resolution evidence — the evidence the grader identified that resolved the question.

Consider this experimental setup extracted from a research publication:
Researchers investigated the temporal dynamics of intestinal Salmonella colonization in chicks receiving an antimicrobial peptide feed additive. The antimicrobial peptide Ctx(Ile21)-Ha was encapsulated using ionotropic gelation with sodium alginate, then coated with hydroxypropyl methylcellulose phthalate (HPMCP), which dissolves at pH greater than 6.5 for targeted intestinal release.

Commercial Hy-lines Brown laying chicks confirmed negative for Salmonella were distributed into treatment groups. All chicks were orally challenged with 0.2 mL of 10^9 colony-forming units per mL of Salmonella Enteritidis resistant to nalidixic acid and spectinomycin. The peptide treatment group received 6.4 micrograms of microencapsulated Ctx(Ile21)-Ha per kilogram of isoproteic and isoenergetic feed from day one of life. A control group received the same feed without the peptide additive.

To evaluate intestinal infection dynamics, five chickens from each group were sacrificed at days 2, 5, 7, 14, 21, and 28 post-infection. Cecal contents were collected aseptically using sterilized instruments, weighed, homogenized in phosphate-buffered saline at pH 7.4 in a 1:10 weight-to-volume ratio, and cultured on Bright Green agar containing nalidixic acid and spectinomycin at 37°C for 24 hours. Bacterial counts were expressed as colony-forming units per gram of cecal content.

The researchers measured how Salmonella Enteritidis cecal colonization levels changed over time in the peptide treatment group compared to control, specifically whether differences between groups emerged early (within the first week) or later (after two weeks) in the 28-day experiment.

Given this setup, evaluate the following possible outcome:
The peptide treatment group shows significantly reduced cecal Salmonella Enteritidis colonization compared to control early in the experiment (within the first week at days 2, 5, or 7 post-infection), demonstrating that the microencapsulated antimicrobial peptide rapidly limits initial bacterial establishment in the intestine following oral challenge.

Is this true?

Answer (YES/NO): NO